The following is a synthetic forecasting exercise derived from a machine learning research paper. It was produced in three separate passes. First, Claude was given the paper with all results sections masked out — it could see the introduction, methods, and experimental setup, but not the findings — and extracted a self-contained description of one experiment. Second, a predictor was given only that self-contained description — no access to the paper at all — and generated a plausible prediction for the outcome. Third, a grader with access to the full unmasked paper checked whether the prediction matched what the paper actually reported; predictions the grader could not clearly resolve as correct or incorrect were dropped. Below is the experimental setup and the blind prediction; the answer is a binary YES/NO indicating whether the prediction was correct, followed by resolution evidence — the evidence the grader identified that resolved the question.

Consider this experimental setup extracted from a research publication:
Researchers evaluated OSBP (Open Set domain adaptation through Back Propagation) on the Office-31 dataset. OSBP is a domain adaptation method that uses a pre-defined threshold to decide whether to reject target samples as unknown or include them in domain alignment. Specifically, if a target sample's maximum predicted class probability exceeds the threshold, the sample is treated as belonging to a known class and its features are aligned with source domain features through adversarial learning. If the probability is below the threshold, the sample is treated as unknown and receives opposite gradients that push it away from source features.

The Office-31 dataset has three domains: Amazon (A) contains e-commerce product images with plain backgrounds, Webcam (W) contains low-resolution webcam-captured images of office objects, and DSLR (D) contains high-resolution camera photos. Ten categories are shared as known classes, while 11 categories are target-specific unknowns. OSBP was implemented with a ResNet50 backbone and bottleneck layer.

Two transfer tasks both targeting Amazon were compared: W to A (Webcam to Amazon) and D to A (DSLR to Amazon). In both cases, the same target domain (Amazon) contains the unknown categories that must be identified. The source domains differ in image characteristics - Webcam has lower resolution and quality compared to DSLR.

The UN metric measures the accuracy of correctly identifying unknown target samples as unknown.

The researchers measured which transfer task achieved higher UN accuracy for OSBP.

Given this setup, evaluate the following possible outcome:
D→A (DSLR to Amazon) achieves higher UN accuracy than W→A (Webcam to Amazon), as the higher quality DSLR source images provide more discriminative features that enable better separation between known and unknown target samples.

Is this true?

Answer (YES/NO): NO